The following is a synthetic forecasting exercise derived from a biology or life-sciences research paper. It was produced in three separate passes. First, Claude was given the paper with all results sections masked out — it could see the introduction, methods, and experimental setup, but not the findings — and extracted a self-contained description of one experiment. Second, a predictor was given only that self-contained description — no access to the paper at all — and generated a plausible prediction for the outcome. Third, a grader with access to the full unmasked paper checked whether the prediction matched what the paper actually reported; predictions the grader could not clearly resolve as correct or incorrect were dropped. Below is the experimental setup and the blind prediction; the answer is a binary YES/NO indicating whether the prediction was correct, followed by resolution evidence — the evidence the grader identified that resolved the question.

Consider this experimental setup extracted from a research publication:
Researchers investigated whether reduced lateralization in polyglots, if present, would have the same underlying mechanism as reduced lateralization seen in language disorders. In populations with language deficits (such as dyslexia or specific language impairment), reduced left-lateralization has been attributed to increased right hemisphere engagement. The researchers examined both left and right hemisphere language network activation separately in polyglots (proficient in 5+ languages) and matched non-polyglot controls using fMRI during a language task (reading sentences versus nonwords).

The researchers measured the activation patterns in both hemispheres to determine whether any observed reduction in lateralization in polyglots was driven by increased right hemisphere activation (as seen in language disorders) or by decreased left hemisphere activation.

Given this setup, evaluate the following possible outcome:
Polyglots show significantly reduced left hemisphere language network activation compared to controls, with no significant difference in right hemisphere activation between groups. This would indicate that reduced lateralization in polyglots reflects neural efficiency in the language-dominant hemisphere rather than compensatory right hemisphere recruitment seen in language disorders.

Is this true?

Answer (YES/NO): YES